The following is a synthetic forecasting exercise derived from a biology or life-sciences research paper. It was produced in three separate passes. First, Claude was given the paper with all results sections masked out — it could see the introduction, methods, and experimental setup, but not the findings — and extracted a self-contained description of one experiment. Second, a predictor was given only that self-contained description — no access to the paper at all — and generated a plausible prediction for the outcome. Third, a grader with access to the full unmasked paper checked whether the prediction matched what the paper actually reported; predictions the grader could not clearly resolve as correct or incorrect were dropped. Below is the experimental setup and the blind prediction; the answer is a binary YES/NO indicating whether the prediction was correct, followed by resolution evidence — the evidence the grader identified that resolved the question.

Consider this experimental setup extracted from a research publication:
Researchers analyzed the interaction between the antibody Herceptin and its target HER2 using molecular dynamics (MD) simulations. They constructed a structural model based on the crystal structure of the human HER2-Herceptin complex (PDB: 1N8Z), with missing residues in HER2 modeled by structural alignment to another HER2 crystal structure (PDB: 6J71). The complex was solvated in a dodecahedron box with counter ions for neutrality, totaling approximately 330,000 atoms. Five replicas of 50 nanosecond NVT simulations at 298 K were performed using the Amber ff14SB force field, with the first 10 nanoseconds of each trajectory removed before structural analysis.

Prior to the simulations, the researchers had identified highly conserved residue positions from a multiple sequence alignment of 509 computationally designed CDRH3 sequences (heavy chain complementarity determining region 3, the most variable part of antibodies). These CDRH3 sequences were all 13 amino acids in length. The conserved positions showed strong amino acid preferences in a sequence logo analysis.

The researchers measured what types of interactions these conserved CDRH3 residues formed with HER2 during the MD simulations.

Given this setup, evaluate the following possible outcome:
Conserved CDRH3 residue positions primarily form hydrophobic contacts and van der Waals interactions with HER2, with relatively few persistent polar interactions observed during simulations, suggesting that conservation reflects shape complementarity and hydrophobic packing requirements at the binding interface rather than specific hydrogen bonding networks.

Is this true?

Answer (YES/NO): NO